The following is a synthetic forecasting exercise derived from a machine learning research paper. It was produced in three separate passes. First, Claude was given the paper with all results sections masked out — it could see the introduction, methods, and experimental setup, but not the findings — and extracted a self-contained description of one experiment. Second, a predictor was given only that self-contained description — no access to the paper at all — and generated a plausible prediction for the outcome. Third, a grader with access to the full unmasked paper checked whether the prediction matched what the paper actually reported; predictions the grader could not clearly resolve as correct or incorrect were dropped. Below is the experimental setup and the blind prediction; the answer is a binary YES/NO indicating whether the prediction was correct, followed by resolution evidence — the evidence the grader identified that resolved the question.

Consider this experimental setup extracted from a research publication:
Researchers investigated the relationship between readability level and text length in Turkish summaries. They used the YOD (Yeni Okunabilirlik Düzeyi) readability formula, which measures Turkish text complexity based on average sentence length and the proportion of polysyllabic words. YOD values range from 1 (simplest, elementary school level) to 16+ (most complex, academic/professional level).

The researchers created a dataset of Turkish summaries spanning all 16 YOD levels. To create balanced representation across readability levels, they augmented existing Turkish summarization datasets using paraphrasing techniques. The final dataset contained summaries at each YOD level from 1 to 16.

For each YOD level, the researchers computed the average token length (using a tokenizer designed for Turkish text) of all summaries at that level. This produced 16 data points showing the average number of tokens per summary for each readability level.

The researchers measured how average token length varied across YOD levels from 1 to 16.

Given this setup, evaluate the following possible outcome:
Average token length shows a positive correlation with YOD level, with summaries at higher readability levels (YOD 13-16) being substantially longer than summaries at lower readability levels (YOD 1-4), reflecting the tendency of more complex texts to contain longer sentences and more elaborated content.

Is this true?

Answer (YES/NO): YES